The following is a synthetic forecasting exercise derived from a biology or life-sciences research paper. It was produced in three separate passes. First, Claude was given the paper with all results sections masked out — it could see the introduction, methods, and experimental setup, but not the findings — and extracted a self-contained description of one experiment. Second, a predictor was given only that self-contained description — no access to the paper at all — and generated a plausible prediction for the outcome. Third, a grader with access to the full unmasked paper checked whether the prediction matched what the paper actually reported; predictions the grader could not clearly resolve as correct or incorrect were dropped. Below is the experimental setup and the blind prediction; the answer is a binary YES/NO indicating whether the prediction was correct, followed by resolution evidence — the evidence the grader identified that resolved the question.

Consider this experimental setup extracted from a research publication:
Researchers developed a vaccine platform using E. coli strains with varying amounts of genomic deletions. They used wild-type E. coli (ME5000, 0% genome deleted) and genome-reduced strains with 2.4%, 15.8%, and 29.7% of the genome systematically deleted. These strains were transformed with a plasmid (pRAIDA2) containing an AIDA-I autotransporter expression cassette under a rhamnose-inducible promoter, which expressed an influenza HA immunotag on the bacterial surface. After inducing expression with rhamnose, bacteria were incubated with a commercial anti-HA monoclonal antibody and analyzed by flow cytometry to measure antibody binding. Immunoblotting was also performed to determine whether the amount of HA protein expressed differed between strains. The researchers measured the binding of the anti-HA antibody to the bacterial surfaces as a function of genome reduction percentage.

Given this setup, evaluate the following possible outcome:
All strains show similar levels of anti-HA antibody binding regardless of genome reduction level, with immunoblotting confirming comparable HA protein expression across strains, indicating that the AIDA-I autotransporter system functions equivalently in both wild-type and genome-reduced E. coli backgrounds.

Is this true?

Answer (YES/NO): NO